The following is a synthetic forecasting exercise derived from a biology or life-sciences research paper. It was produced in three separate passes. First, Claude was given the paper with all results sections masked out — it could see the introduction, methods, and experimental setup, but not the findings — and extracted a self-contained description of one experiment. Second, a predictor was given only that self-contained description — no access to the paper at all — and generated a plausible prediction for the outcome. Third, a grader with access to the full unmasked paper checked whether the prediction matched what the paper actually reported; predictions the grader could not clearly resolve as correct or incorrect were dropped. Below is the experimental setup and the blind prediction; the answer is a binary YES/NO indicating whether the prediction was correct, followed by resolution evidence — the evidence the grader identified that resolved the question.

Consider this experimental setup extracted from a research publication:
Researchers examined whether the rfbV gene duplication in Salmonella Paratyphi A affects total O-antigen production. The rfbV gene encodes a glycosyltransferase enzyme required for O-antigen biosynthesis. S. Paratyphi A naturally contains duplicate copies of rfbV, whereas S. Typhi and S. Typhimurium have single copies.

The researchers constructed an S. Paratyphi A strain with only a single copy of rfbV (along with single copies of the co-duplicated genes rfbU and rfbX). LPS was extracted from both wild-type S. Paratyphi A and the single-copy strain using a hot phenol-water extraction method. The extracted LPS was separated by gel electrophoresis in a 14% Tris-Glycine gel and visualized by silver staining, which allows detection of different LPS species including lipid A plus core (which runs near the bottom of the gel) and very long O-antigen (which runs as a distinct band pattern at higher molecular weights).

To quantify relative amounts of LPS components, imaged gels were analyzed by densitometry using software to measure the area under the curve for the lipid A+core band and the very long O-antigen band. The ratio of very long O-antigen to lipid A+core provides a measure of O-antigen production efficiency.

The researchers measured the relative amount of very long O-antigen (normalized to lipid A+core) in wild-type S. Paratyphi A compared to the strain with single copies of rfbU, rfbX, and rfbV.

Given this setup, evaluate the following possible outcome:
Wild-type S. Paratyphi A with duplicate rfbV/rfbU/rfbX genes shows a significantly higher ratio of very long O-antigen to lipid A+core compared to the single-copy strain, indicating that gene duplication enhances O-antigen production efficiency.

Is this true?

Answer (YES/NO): YES